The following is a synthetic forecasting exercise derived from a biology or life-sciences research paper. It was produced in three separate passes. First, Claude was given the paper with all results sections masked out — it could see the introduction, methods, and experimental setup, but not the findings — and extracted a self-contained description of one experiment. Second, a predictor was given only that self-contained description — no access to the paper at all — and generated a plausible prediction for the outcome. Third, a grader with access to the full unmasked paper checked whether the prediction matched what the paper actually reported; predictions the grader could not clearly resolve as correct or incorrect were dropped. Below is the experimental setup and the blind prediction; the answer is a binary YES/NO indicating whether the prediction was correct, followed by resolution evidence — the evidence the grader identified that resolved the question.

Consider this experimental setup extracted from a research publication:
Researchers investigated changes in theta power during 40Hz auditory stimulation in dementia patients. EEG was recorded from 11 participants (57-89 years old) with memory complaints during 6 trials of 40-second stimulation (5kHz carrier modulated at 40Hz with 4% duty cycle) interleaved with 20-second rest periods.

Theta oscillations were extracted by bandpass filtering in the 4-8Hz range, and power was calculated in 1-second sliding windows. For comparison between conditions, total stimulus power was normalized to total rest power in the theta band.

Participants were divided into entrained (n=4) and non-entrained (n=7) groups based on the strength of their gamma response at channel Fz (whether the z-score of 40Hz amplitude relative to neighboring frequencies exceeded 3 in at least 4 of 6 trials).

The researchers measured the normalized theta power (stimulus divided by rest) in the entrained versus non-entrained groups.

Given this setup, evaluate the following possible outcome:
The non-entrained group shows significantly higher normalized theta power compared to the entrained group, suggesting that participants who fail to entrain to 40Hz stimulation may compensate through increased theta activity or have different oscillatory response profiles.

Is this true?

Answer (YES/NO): NO